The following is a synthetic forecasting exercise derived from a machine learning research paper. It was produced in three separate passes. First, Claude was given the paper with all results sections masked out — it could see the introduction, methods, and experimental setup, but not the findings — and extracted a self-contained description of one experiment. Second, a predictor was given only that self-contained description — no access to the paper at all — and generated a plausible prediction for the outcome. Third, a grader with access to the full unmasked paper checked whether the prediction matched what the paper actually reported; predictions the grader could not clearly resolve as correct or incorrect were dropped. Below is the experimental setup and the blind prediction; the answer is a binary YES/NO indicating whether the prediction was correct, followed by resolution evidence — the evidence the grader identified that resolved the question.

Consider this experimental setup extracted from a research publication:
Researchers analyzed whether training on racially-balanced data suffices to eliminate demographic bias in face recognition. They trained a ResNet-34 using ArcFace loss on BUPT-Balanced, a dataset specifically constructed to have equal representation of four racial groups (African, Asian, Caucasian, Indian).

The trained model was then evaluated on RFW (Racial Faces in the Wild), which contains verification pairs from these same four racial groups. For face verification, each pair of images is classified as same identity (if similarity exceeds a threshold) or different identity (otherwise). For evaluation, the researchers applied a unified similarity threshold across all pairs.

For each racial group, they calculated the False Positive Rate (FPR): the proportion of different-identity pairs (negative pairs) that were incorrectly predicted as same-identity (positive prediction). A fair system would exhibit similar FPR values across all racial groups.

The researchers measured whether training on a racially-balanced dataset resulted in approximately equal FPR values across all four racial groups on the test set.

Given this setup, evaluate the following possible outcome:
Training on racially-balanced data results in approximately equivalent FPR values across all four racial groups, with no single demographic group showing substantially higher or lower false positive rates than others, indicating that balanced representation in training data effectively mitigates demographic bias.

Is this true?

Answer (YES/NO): NO